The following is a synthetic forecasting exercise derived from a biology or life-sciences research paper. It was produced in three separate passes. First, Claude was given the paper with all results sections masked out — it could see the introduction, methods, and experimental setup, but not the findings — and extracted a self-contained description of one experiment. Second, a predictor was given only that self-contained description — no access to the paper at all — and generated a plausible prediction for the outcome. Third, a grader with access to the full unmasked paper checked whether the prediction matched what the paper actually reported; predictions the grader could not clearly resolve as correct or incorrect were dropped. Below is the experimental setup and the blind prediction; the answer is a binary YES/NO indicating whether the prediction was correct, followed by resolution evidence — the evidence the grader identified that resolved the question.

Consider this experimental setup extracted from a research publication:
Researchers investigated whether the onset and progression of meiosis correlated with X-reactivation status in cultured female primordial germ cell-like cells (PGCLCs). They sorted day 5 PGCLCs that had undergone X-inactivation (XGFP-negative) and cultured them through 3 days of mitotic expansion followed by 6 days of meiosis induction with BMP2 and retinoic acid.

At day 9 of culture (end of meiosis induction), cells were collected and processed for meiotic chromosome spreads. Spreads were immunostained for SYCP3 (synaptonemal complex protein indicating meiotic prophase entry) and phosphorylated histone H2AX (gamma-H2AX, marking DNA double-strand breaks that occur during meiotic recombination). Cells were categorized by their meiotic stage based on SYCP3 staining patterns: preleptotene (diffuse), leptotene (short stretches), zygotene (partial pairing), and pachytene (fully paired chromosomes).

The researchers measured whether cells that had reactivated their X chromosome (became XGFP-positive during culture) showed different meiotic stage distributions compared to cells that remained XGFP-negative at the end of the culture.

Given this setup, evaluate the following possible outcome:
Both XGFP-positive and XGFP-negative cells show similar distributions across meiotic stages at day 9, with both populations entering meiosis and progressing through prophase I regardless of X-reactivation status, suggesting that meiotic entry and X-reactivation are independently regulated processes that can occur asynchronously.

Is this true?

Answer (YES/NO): NO